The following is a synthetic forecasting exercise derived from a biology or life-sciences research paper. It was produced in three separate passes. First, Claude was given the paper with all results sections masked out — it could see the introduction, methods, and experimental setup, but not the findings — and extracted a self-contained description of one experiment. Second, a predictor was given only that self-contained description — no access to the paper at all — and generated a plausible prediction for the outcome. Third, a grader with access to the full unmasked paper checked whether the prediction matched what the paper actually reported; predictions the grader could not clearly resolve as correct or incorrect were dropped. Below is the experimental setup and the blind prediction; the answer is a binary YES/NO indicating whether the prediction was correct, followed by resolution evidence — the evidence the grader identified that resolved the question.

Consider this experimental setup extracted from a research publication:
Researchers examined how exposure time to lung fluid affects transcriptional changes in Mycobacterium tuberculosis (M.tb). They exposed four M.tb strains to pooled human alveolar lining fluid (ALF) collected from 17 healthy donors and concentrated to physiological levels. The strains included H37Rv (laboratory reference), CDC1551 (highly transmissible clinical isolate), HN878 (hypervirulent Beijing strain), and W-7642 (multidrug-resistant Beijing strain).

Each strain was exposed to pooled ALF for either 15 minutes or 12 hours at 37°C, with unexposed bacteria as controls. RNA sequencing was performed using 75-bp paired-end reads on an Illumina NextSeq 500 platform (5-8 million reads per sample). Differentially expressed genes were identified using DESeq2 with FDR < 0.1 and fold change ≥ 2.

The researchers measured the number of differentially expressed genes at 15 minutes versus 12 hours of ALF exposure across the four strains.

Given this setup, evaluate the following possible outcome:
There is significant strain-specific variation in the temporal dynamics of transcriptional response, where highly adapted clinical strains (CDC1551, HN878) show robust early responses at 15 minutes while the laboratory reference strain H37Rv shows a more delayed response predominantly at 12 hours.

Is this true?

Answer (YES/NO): NO